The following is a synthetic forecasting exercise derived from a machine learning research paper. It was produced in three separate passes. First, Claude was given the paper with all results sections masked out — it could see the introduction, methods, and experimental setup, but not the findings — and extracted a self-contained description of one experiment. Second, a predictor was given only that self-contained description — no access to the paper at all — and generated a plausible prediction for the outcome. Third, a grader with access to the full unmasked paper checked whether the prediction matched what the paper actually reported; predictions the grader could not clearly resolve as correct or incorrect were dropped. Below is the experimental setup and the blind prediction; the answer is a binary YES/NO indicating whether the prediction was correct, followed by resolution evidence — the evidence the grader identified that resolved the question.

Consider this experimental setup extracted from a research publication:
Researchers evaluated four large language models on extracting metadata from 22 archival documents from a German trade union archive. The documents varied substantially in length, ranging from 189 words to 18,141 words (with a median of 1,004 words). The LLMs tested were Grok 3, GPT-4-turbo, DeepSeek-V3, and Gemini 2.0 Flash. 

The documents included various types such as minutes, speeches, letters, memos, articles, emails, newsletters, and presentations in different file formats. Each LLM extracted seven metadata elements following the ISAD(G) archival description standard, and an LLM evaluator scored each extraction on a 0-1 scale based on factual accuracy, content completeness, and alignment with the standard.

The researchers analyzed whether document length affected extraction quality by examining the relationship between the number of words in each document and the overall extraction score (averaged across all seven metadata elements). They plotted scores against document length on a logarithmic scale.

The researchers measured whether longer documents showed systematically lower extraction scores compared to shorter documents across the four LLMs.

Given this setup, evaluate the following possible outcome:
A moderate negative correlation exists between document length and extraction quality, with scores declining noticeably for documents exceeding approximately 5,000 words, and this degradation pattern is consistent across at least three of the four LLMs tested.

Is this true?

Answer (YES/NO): NO